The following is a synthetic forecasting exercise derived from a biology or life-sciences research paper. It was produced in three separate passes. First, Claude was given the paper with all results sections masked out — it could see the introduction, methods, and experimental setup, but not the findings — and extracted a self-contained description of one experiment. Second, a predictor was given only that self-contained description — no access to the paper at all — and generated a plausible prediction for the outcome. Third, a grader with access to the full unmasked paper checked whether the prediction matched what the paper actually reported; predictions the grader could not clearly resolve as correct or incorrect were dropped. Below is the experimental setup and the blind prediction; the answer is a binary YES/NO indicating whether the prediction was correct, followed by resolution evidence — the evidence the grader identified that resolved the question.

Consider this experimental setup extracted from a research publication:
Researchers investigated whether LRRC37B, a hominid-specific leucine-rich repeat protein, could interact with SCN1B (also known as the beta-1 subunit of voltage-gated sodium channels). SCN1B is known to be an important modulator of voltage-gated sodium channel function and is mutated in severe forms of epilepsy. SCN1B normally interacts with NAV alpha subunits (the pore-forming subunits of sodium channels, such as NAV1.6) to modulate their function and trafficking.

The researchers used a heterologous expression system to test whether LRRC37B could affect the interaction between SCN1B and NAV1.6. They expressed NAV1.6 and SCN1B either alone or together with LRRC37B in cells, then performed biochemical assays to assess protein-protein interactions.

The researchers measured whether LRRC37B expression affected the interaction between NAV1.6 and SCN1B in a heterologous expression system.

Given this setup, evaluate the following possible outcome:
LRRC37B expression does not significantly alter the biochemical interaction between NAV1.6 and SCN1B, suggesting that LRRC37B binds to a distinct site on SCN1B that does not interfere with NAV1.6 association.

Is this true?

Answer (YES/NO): NO